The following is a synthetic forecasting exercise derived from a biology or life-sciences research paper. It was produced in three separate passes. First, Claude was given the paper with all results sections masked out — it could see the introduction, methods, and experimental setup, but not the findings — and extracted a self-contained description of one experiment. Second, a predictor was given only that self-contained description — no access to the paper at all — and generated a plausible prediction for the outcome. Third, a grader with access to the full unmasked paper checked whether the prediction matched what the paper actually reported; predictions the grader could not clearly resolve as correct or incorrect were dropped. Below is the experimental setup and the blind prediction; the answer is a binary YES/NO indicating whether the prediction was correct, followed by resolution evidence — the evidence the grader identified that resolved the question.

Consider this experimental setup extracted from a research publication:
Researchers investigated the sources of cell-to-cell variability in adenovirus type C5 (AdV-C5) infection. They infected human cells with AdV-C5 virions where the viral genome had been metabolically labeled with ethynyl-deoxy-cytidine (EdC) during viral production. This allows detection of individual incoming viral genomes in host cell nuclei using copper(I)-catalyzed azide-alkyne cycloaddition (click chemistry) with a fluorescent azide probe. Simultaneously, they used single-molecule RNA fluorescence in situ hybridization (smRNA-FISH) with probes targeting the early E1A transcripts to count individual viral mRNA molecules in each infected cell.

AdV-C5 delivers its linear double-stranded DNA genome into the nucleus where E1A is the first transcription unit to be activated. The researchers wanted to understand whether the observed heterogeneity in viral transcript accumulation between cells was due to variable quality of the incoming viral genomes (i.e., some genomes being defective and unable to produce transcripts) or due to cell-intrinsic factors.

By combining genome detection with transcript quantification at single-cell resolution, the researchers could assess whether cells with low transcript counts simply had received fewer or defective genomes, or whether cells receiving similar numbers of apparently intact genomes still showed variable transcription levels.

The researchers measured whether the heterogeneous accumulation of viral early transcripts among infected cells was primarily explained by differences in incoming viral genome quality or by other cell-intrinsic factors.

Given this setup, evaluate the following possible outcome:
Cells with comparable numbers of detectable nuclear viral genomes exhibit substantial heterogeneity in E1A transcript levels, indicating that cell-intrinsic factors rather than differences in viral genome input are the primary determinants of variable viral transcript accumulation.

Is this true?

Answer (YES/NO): YES